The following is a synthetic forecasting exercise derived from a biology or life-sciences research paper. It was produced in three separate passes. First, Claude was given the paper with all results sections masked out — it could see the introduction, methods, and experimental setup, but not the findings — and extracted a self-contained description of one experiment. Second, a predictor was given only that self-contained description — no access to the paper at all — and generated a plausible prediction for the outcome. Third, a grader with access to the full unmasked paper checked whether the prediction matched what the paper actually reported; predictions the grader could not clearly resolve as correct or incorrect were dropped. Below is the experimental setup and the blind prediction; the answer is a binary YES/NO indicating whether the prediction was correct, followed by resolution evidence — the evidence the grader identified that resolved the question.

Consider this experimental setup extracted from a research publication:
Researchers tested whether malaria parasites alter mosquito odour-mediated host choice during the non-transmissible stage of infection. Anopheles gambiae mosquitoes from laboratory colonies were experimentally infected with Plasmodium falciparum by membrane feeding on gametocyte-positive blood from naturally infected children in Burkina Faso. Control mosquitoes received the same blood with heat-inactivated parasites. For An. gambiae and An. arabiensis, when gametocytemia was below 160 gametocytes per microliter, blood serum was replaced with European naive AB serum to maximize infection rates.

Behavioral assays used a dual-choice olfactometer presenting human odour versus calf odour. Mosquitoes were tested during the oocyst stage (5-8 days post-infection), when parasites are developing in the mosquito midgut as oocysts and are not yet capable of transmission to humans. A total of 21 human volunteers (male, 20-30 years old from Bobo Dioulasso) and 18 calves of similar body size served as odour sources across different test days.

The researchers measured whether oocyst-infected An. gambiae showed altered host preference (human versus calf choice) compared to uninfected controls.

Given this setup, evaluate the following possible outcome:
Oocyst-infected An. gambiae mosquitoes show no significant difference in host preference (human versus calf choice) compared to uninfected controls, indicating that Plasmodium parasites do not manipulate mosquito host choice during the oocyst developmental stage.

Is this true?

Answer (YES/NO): YES